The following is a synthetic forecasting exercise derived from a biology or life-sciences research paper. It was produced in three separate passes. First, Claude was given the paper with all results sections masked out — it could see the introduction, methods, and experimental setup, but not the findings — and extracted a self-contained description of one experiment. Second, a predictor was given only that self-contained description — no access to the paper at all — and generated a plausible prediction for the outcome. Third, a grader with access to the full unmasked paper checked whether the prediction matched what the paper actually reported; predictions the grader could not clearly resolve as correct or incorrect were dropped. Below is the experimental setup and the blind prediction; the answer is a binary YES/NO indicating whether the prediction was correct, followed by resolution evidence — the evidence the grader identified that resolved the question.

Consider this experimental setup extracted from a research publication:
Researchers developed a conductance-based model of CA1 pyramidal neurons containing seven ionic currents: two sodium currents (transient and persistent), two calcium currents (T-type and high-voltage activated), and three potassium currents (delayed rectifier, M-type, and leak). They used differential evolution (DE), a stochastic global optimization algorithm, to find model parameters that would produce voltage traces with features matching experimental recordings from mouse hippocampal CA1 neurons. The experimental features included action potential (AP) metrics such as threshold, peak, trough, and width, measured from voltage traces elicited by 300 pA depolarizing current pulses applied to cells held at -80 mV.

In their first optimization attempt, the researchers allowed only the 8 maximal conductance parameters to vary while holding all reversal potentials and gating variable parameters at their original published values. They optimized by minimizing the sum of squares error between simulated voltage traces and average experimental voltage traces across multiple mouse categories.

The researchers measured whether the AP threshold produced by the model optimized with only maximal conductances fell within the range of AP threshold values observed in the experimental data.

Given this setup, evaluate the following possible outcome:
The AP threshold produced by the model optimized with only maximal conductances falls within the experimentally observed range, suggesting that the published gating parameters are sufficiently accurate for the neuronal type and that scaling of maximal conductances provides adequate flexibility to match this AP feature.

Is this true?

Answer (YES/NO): NO